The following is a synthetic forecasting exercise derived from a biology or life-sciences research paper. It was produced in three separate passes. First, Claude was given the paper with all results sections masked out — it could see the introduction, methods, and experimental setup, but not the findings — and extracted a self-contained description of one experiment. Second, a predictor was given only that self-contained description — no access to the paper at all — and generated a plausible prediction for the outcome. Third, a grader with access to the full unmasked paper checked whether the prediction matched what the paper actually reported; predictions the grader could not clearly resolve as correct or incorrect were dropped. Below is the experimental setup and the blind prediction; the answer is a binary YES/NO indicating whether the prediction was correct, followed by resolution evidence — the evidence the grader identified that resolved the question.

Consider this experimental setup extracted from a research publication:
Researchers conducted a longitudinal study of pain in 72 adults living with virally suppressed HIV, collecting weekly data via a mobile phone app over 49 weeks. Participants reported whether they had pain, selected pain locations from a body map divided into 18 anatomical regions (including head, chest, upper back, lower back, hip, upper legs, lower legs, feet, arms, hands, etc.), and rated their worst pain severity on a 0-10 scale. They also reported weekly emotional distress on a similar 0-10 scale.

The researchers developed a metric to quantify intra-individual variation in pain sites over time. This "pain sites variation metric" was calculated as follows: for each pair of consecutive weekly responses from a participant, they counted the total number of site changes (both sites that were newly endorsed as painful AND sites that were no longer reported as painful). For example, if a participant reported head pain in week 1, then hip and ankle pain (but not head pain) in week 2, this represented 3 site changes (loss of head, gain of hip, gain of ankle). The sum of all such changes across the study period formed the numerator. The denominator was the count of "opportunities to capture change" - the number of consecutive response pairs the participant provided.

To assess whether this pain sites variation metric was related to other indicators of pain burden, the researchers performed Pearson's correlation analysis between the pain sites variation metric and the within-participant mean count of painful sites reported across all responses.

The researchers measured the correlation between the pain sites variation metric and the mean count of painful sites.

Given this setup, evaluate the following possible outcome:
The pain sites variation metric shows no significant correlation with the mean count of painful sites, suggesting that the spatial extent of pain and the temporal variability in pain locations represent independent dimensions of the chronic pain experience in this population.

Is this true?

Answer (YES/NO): NO